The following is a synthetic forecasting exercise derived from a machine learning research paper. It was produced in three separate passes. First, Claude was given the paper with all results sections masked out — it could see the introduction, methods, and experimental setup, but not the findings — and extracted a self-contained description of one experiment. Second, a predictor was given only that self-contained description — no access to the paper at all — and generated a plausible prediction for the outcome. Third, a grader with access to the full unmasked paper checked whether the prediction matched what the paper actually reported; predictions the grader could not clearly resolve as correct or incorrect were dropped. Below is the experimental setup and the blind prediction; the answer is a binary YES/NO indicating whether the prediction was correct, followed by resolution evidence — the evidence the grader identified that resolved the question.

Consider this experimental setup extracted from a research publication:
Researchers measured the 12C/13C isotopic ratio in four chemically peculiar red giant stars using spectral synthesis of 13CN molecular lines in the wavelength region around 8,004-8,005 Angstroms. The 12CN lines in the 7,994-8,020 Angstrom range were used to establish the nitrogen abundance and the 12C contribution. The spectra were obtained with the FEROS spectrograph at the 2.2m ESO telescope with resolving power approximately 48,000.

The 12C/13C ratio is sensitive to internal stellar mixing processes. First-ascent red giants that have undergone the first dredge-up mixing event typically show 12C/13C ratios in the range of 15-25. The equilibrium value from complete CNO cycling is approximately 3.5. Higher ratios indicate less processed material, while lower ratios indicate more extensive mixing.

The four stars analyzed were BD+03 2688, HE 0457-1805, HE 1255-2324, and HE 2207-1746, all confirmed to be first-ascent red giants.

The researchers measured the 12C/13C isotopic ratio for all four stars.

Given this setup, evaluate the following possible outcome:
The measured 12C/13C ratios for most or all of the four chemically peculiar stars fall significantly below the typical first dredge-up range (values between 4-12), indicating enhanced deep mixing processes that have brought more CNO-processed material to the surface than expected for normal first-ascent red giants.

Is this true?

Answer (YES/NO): NO